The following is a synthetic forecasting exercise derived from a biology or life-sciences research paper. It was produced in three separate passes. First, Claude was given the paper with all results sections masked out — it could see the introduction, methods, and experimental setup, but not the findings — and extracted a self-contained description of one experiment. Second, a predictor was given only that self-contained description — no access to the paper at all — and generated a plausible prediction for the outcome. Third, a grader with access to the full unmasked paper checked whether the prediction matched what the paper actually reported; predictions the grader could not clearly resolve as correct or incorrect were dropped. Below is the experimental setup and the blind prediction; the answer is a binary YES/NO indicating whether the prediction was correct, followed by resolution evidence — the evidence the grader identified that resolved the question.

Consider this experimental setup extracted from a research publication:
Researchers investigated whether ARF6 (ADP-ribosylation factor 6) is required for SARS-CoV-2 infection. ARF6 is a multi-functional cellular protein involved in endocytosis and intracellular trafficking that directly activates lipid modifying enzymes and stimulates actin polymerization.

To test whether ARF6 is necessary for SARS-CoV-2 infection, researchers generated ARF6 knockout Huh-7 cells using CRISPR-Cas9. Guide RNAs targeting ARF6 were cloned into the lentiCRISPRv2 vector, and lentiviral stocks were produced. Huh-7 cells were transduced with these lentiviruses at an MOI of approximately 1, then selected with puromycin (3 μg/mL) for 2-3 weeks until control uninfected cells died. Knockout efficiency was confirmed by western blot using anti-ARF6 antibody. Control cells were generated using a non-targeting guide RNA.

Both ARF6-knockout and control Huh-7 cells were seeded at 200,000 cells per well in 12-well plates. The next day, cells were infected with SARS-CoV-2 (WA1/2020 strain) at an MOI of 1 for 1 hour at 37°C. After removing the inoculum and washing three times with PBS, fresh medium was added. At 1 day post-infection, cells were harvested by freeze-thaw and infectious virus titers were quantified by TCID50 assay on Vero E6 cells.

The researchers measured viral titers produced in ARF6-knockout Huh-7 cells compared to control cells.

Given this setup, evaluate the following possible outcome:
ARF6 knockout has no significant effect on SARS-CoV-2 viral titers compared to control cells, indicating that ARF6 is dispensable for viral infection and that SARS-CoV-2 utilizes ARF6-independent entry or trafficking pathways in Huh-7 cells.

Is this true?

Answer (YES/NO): NO